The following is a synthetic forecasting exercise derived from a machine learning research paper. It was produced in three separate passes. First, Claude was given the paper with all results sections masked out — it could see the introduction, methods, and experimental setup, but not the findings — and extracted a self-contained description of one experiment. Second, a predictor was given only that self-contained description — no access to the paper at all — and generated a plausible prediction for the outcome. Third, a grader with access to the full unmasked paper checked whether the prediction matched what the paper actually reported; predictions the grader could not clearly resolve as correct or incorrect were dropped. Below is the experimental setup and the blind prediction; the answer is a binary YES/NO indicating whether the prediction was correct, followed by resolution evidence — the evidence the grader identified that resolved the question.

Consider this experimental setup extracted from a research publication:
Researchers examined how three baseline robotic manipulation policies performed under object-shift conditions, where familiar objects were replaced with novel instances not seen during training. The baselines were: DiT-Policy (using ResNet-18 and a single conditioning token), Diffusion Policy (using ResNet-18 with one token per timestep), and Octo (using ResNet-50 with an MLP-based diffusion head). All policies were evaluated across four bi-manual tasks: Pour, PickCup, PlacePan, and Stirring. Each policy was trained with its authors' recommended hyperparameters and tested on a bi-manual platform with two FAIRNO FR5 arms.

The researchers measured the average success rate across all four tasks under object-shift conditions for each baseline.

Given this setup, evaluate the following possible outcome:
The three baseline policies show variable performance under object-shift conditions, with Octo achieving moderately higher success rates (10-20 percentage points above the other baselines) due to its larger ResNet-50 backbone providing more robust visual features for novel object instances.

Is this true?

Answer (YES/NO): NO